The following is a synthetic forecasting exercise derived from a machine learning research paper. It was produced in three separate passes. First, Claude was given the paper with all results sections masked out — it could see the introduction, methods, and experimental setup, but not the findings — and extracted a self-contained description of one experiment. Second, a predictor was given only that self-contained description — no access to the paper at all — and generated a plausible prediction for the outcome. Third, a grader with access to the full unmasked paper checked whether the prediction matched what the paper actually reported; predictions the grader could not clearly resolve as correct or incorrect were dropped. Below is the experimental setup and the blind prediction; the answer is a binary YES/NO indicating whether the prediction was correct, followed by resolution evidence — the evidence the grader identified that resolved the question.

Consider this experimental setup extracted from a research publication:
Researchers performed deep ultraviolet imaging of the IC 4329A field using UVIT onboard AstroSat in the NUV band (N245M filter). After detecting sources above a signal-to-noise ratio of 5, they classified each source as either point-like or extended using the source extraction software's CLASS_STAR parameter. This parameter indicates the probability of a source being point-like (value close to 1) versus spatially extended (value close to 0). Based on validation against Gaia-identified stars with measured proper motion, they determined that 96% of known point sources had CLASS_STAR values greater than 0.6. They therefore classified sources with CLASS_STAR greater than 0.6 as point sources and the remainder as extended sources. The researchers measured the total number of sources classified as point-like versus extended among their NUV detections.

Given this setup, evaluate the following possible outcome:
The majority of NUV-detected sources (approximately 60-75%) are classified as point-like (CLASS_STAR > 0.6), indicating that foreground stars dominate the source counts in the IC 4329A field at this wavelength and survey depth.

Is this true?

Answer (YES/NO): NO